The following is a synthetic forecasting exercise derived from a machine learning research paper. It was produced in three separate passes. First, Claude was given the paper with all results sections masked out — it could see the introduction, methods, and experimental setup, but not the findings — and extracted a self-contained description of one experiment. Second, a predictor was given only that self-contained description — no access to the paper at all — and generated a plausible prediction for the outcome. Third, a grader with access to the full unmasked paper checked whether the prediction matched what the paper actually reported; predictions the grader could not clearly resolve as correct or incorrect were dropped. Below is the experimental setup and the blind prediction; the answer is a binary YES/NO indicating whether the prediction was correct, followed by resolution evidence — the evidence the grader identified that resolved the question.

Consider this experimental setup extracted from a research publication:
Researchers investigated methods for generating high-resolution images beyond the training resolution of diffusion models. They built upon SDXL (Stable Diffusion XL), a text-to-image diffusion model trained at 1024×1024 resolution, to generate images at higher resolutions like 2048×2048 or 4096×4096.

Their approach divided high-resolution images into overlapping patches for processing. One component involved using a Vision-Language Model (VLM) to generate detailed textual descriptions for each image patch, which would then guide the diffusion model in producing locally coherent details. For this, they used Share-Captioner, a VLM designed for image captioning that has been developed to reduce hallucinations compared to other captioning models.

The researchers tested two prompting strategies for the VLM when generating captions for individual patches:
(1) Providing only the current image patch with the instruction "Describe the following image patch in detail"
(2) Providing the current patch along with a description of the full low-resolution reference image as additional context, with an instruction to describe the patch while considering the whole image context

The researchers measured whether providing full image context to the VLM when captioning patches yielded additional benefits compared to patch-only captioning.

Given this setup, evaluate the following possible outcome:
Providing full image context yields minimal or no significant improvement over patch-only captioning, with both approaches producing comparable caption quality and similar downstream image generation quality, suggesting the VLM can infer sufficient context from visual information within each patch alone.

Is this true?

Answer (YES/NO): NO